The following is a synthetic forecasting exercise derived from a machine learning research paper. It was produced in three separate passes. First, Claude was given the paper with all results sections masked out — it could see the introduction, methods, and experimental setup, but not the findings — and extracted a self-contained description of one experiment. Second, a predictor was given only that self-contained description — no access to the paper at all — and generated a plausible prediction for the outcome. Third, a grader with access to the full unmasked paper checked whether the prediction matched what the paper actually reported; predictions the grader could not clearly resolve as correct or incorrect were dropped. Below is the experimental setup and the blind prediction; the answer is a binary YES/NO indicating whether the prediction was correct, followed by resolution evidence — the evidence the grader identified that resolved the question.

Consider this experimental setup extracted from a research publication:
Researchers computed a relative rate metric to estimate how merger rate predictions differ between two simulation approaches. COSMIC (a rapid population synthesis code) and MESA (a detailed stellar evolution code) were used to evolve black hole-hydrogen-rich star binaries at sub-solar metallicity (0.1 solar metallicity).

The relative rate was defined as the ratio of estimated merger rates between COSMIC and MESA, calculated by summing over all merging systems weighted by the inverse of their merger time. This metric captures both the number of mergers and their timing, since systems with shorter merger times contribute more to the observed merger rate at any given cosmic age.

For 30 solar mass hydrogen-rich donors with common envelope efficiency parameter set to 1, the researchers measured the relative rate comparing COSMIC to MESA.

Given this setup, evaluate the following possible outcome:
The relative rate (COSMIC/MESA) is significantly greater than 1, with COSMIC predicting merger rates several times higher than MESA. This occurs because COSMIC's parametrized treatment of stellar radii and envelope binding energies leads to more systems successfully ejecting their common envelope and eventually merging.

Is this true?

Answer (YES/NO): YES